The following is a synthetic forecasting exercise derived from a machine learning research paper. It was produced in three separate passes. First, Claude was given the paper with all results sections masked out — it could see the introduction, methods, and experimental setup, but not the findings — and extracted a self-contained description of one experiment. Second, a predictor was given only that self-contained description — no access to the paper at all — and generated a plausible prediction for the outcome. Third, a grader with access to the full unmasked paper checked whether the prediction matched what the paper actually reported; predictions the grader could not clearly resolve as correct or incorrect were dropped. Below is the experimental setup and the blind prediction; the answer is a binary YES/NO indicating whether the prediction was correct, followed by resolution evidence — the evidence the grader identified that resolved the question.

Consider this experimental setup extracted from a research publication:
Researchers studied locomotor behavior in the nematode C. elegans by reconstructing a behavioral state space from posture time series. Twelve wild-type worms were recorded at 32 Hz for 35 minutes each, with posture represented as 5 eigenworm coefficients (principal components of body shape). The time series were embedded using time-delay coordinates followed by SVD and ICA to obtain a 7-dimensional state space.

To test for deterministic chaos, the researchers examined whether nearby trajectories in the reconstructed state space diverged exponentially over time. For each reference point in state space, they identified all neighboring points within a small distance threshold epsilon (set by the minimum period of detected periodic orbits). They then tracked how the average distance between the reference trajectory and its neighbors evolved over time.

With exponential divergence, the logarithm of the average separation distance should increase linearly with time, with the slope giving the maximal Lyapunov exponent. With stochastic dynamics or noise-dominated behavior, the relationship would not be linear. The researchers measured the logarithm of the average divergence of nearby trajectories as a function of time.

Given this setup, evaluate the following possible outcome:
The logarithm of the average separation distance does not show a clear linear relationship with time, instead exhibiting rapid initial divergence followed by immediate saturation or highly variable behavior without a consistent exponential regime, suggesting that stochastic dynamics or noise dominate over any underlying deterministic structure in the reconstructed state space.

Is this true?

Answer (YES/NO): NO